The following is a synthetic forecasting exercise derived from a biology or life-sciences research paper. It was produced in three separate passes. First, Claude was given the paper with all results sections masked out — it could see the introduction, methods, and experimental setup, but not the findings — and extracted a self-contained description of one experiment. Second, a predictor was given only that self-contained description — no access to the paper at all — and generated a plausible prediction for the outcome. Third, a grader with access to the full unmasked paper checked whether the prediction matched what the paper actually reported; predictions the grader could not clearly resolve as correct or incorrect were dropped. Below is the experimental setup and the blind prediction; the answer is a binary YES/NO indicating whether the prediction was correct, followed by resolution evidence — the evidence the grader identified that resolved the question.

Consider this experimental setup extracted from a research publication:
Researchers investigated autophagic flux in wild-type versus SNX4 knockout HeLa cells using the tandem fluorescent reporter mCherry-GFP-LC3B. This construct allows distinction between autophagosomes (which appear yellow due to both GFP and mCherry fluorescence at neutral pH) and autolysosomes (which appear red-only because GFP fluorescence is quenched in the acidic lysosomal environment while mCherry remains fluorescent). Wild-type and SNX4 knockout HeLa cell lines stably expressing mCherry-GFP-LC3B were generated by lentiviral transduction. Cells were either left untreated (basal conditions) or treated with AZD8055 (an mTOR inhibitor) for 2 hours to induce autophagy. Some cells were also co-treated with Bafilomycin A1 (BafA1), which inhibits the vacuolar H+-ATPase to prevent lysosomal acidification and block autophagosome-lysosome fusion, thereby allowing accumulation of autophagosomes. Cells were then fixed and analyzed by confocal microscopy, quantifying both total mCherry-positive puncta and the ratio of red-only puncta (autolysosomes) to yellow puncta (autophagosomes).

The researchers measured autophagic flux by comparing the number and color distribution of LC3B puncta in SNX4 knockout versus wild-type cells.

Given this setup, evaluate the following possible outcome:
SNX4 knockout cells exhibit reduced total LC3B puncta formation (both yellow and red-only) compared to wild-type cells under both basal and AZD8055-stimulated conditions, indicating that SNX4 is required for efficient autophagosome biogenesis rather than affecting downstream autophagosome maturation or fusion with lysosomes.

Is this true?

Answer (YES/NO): NO